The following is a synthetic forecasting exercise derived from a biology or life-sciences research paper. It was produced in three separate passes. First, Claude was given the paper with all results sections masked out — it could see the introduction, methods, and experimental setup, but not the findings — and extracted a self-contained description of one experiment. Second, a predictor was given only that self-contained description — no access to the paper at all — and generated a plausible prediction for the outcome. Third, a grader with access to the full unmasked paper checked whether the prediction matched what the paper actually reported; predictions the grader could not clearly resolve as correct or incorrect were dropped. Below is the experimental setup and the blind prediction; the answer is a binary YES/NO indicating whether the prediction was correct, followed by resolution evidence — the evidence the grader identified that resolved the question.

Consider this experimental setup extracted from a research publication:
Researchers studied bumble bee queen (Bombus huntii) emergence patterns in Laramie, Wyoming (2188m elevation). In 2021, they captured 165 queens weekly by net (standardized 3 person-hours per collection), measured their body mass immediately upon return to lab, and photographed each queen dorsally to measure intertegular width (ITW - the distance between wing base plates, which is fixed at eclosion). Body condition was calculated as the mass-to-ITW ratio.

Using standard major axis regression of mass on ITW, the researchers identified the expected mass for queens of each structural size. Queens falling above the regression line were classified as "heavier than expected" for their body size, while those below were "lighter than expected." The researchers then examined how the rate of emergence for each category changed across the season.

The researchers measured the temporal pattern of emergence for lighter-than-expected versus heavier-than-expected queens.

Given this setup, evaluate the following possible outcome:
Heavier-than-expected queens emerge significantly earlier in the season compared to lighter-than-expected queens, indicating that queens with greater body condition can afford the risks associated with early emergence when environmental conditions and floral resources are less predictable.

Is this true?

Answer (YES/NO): NO